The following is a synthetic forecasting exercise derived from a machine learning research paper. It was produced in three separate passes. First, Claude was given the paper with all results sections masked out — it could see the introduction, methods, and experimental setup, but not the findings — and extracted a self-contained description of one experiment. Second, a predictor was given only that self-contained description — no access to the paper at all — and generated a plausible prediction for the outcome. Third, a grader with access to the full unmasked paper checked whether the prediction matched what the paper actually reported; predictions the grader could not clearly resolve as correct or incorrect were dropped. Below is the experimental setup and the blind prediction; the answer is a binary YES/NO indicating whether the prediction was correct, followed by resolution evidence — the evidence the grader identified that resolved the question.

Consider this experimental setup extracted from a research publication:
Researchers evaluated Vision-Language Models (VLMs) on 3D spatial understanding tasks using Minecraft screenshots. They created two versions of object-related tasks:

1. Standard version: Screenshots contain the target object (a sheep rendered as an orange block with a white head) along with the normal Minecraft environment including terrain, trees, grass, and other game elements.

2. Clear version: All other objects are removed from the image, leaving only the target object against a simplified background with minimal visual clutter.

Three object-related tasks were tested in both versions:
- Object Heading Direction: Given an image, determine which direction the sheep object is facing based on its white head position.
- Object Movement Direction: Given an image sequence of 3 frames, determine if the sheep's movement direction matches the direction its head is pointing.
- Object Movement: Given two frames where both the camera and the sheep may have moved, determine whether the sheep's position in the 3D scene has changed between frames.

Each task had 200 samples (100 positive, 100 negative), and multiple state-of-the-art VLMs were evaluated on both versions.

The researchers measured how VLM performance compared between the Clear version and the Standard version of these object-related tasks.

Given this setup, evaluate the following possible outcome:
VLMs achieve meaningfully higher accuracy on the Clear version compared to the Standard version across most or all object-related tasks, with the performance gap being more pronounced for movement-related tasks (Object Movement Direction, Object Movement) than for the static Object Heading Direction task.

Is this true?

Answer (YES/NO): NO